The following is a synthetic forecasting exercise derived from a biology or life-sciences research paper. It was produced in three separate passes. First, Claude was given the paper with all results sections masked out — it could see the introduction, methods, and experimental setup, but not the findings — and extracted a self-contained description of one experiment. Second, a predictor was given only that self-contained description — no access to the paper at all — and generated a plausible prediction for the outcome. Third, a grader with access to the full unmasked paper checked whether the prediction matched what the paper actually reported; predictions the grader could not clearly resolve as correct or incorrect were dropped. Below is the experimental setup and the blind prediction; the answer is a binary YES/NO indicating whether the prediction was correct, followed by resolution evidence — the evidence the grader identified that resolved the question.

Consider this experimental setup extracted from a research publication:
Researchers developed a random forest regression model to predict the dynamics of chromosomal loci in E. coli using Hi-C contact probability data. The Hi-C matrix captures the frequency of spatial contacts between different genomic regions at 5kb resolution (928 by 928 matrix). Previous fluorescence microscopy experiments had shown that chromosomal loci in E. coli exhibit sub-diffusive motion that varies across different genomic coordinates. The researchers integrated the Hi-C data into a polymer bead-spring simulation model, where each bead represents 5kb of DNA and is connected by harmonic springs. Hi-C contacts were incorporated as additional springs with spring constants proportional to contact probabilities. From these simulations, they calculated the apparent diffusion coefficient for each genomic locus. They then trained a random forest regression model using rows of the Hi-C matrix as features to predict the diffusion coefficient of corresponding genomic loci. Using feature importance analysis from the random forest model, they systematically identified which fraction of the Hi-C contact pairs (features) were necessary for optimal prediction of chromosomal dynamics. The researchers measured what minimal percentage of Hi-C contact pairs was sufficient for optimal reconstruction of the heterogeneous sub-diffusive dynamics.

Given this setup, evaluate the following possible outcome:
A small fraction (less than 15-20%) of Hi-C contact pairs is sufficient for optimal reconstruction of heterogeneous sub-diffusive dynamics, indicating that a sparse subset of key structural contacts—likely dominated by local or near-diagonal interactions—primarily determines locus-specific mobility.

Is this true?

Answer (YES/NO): NO